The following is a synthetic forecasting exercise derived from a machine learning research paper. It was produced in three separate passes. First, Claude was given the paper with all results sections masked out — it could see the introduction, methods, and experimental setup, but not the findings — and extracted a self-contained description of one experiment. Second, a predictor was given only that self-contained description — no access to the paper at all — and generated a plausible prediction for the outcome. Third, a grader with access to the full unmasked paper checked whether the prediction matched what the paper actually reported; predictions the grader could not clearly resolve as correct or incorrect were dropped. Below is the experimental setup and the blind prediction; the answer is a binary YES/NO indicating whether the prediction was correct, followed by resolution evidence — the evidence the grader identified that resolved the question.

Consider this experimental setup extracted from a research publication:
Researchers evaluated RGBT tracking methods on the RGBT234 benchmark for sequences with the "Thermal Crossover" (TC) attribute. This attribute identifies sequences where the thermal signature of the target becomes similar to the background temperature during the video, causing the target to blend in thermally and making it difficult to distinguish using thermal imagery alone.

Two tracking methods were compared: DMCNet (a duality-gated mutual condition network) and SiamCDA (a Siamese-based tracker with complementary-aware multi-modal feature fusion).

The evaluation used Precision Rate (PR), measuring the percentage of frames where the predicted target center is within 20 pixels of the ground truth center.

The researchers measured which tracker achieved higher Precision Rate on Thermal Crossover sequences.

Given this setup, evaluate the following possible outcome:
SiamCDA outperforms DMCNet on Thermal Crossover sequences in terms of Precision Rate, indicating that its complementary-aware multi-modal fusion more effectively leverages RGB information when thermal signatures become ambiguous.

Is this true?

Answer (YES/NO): NO